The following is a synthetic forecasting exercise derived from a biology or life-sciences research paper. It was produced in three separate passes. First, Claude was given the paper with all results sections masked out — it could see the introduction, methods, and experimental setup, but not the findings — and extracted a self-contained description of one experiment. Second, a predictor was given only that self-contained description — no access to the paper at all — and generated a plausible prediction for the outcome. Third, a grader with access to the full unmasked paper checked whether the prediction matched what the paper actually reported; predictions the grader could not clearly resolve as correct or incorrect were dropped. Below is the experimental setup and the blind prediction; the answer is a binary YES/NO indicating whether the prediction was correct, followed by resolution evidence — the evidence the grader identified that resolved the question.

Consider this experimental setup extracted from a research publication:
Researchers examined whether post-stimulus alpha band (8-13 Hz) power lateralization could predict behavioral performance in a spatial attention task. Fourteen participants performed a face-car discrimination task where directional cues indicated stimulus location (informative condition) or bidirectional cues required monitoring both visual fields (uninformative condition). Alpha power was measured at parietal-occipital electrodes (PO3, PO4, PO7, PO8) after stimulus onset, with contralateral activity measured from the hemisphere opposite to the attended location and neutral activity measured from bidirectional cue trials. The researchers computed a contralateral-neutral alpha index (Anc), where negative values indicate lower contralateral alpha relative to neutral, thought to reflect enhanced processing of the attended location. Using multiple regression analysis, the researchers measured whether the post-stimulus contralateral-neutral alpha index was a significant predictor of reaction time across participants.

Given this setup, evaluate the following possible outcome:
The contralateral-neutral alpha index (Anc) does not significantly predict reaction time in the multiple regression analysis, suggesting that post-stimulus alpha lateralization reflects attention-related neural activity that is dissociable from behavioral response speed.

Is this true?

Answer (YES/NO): NO